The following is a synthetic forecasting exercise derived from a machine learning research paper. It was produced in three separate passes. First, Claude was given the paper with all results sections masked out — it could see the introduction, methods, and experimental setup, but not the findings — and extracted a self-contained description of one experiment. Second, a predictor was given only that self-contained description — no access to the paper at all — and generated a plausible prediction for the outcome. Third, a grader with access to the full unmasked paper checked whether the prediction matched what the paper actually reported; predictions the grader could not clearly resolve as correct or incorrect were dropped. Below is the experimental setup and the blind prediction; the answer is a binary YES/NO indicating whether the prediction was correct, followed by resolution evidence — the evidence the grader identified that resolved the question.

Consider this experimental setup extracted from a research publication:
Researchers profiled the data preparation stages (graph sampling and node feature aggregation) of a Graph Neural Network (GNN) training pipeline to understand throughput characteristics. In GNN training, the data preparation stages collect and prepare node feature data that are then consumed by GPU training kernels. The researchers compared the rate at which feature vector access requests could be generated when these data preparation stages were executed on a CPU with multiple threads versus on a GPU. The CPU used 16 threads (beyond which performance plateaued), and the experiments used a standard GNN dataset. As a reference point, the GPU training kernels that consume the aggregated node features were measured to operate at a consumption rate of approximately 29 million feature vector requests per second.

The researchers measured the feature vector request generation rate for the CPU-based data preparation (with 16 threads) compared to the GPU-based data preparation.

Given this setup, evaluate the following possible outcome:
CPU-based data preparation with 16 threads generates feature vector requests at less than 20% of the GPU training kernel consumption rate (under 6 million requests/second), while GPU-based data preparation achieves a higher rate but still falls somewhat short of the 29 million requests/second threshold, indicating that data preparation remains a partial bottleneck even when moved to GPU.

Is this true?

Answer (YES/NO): NO